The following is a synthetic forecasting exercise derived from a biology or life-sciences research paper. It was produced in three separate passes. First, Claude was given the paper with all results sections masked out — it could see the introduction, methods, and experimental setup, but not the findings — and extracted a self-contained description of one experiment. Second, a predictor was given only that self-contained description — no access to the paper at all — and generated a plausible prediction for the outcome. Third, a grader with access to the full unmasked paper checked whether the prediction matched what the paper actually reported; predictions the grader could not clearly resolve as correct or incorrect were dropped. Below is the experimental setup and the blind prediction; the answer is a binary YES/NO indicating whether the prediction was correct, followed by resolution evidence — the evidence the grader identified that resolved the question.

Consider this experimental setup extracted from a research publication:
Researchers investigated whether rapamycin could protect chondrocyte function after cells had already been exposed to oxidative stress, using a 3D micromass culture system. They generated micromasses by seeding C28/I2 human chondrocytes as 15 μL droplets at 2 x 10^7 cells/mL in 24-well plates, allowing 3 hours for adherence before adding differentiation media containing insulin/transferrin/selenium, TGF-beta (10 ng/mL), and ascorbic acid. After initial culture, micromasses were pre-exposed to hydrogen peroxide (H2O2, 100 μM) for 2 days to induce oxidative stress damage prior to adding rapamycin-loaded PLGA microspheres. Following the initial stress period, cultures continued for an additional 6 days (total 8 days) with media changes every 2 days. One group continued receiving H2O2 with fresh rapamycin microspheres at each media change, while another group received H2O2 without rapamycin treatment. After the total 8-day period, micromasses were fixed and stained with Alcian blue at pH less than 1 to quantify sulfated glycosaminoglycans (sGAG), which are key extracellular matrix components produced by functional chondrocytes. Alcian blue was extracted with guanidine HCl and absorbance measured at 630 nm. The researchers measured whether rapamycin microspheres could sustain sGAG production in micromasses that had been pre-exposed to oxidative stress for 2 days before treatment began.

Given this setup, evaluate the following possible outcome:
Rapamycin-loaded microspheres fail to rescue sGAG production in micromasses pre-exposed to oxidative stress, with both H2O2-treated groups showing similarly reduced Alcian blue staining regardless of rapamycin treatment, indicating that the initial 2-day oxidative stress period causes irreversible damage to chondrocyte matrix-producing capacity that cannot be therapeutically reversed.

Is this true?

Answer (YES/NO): NO